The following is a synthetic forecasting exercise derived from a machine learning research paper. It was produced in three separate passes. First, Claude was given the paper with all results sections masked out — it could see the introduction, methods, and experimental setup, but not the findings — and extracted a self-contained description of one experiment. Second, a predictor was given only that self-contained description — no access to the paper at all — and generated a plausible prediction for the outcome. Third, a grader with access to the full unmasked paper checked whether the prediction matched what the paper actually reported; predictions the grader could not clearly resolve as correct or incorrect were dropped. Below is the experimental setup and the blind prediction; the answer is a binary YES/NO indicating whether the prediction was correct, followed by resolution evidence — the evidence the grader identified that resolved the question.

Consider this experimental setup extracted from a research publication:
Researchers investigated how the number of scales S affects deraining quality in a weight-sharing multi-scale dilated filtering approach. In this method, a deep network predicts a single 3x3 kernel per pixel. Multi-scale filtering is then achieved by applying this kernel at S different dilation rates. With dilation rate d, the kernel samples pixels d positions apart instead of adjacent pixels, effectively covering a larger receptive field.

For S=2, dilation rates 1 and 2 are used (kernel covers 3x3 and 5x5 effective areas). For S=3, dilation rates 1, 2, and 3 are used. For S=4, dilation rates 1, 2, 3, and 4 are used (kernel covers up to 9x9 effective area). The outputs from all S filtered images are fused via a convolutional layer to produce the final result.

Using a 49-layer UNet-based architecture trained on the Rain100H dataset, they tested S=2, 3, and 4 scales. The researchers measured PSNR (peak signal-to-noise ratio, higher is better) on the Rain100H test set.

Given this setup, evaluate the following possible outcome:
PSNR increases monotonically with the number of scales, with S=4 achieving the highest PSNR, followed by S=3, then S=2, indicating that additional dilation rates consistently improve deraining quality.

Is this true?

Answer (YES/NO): YES